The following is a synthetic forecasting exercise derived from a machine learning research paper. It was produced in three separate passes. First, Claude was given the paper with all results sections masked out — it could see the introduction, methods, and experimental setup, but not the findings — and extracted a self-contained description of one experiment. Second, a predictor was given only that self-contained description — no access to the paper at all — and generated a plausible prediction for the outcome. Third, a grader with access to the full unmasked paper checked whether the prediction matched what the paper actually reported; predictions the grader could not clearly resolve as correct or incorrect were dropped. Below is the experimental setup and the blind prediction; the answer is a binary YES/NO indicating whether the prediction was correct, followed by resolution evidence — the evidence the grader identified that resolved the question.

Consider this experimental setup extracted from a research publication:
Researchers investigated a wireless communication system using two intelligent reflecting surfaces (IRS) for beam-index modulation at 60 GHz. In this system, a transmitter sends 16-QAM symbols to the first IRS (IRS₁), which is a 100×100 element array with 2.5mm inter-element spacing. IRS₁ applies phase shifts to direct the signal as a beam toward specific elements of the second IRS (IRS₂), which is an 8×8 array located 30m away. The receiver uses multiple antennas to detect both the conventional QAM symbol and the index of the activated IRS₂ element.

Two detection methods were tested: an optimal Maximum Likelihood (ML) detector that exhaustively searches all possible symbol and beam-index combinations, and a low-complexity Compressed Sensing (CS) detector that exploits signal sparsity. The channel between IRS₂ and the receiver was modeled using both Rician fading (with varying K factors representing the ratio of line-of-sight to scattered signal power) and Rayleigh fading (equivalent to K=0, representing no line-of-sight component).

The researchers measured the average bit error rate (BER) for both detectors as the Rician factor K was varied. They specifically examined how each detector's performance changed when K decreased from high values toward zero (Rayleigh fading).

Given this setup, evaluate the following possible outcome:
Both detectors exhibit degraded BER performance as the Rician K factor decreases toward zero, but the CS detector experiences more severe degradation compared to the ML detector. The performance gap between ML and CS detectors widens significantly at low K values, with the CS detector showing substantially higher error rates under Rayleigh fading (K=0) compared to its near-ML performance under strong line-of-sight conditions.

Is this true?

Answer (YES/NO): NO